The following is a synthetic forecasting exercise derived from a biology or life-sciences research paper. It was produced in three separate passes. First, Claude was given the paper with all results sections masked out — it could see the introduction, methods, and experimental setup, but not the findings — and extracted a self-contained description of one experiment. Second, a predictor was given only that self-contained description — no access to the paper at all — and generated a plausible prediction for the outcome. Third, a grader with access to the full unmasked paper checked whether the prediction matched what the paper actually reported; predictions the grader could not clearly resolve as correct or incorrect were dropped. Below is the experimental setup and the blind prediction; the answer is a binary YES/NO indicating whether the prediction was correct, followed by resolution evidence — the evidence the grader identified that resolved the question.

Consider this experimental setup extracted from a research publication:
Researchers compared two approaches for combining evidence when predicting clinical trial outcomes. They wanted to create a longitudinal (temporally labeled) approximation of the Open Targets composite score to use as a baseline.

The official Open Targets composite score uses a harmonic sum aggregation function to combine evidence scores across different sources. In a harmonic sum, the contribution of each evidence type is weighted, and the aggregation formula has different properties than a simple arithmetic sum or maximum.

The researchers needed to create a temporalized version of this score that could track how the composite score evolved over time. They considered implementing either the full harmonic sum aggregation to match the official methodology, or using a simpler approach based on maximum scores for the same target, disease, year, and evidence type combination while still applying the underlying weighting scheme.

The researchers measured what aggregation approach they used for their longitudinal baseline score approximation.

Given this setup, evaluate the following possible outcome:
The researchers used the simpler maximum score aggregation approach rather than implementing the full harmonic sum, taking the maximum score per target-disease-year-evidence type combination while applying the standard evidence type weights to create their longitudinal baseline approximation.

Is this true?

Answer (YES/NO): YES